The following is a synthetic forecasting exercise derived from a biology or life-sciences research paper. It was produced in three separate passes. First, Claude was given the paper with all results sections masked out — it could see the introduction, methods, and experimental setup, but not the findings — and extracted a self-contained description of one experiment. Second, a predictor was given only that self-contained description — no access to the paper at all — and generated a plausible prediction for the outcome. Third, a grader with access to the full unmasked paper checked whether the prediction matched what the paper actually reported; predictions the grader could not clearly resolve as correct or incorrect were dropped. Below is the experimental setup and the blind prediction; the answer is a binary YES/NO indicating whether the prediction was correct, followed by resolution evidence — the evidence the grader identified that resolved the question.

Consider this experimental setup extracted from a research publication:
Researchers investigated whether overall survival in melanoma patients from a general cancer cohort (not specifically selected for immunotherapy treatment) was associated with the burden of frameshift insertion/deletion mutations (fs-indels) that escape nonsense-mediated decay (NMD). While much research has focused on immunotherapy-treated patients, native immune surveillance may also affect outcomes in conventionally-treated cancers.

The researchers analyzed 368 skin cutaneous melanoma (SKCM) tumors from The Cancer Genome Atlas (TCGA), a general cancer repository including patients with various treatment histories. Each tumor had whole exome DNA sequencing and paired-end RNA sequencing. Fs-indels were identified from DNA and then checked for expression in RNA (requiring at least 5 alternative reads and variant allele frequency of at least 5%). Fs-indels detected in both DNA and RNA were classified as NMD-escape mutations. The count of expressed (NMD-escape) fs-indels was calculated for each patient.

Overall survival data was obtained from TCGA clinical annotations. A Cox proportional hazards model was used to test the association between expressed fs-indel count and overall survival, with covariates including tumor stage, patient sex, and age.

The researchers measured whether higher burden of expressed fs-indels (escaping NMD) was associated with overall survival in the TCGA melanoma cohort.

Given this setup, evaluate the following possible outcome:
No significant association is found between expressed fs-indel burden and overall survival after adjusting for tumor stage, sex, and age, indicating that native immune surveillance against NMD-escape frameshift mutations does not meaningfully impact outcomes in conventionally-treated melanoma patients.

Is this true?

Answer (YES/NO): NO